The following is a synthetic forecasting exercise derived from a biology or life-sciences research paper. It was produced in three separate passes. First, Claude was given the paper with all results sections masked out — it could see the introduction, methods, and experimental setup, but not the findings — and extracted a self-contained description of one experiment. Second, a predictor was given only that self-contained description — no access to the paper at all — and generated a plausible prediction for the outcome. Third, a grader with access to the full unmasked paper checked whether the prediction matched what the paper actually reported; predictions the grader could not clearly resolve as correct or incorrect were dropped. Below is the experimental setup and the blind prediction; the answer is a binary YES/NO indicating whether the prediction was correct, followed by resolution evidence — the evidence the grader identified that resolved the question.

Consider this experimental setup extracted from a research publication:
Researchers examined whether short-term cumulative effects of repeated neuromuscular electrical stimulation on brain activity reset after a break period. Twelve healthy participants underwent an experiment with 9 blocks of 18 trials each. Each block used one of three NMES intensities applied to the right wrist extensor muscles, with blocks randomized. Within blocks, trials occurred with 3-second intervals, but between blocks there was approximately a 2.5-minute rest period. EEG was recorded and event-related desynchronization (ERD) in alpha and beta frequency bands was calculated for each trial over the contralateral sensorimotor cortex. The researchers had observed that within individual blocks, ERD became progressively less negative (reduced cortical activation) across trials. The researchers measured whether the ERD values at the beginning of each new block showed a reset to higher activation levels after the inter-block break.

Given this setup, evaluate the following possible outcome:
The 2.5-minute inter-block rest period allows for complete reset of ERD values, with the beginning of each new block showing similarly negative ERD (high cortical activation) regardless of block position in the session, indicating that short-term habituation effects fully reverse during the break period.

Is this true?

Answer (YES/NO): NO